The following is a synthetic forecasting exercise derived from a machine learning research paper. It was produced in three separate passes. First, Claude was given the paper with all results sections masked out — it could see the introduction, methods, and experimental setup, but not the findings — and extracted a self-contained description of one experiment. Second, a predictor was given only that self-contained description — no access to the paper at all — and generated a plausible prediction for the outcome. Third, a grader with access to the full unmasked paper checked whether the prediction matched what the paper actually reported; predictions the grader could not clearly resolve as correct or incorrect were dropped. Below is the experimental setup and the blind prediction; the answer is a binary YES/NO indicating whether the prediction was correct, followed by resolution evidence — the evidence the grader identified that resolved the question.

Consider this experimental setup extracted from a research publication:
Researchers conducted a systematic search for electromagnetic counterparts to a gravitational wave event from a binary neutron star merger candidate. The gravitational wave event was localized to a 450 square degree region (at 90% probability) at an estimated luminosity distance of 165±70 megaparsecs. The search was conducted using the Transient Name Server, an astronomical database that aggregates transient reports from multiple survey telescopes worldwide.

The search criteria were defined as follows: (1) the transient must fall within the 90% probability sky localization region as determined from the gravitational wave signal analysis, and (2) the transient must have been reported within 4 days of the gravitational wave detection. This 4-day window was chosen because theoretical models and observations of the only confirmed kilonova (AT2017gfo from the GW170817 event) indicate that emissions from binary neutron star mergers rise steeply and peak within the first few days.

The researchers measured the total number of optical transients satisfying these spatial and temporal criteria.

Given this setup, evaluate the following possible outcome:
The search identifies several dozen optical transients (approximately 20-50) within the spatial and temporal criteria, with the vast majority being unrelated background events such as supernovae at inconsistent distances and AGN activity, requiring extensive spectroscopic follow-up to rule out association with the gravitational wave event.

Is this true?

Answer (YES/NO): NO